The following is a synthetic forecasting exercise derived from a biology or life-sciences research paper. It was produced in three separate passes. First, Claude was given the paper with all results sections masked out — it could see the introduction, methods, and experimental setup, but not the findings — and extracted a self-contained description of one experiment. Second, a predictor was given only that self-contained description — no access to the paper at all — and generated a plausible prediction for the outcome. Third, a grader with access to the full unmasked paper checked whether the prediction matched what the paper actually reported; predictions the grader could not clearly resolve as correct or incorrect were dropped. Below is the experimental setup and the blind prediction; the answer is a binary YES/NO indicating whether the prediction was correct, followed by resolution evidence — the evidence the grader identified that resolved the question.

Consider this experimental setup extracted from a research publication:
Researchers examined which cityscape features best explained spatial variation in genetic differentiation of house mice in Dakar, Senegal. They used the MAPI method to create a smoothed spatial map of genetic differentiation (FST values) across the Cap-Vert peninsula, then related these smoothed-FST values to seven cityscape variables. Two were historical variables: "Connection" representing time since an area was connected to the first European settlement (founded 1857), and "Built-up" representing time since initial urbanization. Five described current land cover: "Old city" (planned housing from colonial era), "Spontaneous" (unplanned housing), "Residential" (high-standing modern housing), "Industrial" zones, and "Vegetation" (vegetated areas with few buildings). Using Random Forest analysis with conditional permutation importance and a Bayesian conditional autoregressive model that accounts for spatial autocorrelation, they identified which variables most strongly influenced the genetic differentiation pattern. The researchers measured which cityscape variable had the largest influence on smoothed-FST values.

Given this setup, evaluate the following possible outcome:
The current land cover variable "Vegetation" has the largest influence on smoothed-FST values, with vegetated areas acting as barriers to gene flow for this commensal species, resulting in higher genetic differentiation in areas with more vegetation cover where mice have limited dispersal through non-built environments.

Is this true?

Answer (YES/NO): NO